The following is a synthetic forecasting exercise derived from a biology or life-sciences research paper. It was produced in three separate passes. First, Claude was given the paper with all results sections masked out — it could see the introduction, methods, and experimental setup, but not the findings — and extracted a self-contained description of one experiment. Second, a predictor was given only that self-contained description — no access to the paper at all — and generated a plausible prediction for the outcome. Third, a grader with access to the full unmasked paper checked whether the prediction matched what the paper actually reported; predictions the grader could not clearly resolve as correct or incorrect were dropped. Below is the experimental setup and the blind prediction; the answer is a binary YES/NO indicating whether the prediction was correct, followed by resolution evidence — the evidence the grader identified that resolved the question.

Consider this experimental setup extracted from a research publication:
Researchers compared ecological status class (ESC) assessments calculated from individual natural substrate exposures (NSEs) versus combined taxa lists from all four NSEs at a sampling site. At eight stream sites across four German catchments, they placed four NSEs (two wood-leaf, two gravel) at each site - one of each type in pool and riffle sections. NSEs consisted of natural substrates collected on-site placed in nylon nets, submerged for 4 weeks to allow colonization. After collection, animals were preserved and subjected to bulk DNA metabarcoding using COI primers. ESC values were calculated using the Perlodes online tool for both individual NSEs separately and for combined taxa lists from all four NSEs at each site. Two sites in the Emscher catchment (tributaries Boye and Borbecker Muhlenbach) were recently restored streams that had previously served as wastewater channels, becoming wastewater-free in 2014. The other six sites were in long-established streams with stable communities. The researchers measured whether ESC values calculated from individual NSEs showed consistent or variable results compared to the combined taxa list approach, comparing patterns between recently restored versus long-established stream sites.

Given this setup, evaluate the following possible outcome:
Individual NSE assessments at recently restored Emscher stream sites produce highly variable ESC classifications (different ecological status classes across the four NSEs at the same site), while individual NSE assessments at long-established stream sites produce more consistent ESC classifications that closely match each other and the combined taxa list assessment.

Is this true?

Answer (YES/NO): YES